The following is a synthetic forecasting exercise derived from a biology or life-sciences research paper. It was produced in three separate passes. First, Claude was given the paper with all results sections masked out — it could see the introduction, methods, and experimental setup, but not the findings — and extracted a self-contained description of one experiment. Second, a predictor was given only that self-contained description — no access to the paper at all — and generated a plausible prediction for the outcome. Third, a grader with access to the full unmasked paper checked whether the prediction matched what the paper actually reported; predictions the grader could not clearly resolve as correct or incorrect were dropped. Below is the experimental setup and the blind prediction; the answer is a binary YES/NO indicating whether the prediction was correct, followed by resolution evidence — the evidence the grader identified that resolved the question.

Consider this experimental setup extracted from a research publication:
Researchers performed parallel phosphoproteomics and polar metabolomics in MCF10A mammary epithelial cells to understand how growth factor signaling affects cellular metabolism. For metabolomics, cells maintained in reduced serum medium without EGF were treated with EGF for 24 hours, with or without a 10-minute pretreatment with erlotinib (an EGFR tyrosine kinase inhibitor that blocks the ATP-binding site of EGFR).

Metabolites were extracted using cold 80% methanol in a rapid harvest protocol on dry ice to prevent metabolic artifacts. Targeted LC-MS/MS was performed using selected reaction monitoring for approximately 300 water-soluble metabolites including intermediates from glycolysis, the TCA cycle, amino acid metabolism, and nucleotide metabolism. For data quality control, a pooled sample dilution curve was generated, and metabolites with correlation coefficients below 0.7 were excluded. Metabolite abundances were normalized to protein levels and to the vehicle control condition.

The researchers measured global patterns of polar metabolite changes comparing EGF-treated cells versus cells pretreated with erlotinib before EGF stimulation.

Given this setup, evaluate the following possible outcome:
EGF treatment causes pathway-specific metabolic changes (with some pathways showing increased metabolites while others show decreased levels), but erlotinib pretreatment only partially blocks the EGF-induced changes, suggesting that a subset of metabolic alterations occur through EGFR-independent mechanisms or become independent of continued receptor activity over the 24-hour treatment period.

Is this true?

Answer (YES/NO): NO